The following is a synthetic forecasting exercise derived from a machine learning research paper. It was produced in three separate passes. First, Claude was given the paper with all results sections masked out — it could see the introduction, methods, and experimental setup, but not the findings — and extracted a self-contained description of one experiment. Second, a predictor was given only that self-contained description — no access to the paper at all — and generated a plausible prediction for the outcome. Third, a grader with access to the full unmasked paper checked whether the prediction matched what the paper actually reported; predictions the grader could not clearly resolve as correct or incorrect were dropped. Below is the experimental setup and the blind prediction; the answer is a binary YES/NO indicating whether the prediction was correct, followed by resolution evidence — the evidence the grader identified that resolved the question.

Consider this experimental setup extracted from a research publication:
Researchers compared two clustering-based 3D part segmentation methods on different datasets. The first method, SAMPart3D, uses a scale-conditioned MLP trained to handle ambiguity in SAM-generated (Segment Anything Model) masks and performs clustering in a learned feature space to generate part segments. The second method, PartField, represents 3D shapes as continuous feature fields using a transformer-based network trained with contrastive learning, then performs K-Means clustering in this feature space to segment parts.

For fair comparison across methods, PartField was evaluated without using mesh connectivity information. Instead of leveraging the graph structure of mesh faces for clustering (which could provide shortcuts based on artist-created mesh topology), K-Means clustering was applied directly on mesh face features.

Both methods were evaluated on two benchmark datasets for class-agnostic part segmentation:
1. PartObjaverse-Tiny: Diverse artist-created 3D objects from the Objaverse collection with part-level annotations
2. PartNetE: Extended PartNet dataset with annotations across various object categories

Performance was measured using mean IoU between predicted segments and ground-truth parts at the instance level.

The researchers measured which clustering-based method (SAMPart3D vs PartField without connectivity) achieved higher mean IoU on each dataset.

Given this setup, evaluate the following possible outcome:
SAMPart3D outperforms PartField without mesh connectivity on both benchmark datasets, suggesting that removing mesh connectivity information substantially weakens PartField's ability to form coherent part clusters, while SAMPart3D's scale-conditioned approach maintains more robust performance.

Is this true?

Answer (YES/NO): NO